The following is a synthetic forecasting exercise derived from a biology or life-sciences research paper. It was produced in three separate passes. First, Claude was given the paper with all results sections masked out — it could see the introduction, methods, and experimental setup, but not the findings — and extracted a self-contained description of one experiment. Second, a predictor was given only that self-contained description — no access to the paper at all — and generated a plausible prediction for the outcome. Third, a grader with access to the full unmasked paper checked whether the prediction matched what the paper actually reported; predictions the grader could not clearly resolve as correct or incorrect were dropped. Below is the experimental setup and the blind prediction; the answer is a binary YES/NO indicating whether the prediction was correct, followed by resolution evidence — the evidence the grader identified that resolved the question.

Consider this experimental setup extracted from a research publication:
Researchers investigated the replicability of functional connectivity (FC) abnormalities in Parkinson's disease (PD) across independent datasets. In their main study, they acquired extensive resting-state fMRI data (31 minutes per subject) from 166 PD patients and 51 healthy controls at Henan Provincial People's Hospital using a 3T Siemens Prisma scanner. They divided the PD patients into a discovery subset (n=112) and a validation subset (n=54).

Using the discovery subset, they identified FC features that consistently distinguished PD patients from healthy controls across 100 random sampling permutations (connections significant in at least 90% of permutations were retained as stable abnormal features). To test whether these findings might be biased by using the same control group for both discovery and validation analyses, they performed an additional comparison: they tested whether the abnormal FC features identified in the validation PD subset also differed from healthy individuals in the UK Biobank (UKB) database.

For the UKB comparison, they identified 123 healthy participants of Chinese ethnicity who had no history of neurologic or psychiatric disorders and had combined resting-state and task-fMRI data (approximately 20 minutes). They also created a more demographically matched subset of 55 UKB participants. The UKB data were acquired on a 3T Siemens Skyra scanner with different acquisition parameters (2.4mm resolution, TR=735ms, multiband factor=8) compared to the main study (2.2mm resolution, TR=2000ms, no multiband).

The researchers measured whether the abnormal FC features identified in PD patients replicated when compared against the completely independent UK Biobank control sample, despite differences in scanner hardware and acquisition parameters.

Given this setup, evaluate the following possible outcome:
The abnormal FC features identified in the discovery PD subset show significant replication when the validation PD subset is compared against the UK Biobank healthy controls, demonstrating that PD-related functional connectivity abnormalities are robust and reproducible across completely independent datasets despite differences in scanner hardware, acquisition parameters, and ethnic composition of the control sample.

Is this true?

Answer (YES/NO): YES